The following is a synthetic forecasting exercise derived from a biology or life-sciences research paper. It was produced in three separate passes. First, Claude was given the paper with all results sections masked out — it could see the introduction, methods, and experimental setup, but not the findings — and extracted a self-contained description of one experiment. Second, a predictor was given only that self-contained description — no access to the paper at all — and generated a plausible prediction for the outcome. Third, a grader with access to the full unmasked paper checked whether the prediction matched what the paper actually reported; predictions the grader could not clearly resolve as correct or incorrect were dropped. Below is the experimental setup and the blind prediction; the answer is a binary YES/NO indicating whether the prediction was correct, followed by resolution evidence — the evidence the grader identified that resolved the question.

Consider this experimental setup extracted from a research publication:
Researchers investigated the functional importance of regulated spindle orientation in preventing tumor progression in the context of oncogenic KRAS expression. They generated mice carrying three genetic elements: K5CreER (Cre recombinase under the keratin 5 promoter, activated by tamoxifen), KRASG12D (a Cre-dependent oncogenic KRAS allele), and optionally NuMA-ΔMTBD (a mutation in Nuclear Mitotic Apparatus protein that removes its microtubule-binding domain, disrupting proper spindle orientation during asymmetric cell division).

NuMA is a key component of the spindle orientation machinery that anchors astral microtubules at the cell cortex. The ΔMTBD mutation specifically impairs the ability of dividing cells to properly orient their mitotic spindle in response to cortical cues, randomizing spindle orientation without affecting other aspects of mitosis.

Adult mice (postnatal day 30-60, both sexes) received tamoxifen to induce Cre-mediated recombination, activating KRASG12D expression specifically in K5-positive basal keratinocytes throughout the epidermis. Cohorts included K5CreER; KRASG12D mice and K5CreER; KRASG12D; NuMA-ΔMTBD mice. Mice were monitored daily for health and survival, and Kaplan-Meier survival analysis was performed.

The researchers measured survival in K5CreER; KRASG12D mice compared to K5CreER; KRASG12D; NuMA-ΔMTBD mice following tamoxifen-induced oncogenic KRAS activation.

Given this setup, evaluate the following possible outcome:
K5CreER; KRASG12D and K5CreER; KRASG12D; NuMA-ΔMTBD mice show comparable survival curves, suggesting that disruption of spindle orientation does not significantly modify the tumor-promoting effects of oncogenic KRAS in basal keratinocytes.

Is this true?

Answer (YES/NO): NO